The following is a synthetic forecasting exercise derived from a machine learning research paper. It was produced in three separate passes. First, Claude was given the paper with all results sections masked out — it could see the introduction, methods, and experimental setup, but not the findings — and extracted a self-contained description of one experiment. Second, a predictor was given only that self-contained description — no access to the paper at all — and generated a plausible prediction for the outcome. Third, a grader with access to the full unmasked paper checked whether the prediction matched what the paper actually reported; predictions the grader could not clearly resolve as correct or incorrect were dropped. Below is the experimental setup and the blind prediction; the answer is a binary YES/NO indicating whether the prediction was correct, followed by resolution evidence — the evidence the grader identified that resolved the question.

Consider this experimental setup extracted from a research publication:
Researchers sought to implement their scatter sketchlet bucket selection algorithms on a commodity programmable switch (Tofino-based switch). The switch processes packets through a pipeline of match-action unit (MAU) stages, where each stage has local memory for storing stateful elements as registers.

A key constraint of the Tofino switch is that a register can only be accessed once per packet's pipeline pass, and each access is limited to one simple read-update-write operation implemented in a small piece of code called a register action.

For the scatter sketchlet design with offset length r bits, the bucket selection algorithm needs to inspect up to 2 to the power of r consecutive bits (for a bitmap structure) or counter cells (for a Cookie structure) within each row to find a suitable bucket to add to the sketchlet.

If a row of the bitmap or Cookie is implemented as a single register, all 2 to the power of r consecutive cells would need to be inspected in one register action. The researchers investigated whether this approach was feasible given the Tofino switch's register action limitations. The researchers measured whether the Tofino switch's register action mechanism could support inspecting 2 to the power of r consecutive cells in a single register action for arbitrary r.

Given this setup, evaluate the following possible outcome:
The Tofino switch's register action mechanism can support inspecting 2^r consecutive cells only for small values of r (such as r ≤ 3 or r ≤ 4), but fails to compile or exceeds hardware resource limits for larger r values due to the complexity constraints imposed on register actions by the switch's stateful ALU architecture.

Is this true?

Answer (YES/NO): NO